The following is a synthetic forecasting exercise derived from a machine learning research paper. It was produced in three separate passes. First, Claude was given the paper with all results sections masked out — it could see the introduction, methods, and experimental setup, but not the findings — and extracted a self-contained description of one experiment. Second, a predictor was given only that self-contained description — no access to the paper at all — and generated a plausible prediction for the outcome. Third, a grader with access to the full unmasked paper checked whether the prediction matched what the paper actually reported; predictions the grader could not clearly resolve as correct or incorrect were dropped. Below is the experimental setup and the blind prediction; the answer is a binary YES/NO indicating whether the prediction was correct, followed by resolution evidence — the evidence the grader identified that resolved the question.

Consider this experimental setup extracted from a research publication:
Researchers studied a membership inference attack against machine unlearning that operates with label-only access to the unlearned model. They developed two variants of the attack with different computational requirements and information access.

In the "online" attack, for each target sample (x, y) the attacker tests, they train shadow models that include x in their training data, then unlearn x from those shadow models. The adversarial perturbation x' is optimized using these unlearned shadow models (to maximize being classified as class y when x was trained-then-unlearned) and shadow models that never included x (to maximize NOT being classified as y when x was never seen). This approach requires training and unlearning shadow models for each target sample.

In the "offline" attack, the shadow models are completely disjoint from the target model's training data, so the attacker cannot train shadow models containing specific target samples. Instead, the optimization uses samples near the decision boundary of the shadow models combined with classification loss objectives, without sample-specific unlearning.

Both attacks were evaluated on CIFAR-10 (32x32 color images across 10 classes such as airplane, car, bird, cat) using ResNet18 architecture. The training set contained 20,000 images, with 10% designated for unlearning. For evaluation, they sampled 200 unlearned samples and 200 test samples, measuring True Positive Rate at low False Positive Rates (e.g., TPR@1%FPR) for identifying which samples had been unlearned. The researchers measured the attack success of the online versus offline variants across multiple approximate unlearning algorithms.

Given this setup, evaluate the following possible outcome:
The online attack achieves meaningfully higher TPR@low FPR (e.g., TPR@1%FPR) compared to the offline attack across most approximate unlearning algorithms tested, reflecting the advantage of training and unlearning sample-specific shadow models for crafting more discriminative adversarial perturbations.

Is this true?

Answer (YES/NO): NO